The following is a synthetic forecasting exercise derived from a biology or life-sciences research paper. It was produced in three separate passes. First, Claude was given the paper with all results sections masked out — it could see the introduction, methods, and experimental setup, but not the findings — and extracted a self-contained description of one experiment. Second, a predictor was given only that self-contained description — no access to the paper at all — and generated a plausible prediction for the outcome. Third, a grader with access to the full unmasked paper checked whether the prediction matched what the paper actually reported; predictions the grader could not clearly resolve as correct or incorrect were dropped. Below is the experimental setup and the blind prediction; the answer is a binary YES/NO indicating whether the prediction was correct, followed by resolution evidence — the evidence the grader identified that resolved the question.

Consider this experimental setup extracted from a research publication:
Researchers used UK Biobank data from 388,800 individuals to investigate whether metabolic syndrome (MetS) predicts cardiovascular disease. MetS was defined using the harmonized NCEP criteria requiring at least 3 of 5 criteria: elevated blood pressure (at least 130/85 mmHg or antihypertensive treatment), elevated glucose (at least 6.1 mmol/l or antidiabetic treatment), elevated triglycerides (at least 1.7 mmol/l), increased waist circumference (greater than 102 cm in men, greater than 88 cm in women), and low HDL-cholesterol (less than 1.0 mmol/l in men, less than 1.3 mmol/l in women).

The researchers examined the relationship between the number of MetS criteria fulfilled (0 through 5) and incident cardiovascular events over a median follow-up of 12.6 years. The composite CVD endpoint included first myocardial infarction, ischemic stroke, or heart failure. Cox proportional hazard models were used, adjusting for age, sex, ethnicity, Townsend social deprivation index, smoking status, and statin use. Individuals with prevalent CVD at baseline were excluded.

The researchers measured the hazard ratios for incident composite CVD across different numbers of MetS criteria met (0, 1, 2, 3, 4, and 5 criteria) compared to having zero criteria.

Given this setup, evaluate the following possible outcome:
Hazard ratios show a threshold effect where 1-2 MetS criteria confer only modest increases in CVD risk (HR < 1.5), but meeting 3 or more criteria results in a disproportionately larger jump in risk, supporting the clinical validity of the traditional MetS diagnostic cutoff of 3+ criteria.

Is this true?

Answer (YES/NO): NO